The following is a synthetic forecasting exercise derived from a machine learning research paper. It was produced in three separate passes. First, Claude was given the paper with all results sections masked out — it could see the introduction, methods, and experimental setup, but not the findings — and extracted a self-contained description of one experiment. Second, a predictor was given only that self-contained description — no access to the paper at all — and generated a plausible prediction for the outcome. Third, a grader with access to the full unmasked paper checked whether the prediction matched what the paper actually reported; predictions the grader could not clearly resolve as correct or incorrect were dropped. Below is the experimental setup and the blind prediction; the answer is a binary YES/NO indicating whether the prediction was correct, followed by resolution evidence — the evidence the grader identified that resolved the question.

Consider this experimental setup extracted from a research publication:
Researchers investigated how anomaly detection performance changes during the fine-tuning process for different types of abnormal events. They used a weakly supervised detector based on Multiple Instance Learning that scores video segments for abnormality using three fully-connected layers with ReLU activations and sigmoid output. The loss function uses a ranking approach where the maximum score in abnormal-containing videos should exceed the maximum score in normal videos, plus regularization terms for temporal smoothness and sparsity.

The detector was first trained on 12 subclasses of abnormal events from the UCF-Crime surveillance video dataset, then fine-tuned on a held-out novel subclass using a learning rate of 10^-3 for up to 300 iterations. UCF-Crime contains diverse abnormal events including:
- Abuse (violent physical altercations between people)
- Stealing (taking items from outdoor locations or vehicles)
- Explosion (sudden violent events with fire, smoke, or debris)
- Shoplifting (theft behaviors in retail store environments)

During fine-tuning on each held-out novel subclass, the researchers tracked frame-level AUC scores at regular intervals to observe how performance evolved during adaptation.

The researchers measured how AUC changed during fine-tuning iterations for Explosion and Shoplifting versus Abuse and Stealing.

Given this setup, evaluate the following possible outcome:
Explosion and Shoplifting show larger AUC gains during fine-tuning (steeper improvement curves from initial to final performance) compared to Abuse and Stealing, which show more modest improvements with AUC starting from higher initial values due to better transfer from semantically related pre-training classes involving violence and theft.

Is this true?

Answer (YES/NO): NO